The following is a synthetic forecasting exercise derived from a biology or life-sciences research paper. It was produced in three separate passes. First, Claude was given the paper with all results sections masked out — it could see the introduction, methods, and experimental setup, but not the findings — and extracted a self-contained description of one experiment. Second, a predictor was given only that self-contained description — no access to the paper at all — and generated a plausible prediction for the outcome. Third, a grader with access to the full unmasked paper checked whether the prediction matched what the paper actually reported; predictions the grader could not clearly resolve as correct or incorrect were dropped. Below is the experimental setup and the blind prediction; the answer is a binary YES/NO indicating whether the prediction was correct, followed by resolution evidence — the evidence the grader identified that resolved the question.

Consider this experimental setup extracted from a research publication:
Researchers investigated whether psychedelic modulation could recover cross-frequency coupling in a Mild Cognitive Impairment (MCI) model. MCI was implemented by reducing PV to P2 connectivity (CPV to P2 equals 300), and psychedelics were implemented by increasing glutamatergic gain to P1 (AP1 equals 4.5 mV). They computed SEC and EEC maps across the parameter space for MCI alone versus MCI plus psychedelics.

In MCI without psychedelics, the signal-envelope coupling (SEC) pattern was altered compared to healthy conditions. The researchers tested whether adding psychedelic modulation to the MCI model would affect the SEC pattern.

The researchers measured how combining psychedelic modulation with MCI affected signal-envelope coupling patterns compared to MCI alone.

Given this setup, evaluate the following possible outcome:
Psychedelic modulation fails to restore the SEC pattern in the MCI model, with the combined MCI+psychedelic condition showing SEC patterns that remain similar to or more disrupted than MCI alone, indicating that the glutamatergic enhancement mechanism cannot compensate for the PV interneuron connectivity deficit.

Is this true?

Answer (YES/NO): NO